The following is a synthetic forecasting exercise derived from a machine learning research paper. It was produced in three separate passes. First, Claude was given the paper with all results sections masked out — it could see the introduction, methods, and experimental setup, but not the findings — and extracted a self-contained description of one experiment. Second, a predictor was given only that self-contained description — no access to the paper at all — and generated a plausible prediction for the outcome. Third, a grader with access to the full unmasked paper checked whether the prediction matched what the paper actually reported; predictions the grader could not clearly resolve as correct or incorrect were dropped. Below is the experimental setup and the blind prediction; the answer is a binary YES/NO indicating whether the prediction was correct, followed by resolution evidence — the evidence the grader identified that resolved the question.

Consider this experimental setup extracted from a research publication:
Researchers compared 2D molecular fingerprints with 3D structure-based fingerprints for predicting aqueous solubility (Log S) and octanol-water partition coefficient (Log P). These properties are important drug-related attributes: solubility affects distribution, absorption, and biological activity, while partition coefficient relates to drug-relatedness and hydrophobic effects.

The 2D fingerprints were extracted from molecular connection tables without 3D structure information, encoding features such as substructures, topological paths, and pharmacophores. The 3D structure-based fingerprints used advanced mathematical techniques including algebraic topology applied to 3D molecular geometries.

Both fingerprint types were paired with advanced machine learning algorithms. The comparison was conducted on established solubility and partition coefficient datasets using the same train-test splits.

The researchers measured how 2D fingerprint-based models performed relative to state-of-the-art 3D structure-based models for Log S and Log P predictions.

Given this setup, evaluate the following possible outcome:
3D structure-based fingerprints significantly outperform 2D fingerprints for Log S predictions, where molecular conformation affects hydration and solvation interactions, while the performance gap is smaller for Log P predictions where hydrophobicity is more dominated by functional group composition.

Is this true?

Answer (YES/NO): NO